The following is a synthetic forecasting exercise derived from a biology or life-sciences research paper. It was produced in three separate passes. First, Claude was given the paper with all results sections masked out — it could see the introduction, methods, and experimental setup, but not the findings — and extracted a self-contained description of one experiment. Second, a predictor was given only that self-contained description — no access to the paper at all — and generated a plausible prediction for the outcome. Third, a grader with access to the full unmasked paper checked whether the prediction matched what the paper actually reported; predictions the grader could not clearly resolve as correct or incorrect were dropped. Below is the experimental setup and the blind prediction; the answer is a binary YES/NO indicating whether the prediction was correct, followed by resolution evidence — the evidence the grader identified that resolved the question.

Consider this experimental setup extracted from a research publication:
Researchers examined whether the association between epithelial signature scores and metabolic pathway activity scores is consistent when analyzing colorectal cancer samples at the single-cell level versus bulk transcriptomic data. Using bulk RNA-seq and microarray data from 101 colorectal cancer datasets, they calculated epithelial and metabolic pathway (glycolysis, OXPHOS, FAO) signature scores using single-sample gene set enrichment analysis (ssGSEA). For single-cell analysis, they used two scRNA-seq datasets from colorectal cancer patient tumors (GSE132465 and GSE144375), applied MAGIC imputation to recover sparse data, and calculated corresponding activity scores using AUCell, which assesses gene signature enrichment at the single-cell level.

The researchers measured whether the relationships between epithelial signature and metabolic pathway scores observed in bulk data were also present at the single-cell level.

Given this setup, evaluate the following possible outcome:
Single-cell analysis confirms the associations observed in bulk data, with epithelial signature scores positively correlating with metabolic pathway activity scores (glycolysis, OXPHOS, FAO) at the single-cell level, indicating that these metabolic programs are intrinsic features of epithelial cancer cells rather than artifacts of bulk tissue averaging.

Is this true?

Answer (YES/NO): NO